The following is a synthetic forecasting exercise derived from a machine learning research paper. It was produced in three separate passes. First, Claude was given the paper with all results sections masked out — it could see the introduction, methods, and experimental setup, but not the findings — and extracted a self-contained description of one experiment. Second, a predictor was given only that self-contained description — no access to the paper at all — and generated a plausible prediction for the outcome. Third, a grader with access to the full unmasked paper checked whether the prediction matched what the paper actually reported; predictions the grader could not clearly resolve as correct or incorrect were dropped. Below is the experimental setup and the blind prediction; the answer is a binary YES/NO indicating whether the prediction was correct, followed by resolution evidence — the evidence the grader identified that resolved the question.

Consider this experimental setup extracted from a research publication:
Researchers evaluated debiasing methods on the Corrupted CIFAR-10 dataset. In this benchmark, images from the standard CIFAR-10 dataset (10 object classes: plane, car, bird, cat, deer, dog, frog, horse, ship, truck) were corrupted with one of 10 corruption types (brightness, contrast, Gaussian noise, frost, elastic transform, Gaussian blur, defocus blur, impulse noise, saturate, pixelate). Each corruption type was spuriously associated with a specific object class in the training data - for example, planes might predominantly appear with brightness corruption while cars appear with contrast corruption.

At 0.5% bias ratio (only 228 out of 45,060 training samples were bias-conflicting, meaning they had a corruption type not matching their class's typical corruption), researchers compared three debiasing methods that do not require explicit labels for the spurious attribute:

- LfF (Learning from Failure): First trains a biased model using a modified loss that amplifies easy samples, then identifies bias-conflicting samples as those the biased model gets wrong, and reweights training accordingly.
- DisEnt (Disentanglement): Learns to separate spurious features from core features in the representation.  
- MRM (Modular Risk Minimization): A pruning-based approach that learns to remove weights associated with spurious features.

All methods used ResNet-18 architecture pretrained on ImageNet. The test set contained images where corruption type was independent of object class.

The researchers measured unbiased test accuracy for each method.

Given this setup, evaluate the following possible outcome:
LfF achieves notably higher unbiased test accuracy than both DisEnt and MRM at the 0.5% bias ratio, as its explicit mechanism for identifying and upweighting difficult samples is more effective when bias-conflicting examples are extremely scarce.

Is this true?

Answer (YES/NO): NO